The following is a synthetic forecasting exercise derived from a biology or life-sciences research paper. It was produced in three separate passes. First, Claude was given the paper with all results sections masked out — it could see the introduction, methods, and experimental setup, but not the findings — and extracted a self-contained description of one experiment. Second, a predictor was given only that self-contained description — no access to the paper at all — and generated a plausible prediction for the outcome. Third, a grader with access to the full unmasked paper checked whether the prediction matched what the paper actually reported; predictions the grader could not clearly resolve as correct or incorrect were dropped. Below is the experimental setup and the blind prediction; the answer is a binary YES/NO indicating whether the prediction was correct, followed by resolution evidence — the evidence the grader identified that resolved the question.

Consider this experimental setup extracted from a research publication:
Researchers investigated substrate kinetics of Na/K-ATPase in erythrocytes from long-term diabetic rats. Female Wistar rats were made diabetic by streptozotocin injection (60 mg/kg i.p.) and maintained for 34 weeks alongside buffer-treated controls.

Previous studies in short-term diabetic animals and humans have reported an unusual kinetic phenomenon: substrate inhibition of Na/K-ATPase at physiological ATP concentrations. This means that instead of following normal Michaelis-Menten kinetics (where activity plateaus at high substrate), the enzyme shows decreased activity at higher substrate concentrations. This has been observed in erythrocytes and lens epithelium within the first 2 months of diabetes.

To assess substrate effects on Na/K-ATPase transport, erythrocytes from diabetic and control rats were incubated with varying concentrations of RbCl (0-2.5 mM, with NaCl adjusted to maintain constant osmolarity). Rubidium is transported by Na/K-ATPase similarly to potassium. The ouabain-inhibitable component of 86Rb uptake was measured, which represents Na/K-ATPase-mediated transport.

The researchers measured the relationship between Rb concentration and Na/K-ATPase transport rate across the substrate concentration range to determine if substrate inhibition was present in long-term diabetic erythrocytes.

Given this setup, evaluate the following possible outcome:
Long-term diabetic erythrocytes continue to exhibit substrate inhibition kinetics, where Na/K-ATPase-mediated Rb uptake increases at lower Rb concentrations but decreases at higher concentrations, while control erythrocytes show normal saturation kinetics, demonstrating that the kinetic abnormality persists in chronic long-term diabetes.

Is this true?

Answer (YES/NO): NO